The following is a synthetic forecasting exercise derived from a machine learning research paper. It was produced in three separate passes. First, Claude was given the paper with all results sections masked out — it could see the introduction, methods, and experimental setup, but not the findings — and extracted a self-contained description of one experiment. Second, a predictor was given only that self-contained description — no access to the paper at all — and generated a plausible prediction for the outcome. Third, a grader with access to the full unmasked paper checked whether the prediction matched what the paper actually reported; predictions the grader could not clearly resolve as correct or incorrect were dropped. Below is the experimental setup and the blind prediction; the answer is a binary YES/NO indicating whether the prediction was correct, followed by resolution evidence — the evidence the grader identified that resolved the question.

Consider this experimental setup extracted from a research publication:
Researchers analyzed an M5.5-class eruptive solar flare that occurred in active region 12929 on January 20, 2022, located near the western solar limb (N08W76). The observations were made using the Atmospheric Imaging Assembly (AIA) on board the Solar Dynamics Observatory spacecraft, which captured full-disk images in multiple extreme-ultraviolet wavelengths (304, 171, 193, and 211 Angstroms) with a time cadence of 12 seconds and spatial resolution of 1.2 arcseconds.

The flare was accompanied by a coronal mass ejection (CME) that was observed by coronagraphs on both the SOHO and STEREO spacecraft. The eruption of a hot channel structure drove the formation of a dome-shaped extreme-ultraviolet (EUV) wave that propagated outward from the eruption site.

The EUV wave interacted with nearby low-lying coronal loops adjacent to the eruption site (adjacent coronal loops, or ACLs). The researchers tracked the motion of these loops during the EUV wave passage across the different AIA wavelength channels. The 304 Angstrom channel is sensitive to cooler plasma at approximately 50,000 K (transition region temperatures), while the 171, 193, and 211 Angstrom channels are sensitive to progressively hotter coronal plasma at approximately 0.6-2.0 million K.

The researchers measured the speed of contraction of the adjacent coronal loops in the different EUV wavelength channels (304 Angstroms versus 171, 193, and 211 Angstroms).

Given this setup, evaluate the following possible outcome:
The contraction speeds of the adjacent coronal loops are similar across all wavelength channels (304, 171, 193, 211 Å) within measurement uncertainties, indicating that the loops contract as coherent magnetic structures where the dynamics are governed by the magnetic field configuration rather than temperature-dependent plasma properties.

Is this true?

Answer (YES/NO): NO